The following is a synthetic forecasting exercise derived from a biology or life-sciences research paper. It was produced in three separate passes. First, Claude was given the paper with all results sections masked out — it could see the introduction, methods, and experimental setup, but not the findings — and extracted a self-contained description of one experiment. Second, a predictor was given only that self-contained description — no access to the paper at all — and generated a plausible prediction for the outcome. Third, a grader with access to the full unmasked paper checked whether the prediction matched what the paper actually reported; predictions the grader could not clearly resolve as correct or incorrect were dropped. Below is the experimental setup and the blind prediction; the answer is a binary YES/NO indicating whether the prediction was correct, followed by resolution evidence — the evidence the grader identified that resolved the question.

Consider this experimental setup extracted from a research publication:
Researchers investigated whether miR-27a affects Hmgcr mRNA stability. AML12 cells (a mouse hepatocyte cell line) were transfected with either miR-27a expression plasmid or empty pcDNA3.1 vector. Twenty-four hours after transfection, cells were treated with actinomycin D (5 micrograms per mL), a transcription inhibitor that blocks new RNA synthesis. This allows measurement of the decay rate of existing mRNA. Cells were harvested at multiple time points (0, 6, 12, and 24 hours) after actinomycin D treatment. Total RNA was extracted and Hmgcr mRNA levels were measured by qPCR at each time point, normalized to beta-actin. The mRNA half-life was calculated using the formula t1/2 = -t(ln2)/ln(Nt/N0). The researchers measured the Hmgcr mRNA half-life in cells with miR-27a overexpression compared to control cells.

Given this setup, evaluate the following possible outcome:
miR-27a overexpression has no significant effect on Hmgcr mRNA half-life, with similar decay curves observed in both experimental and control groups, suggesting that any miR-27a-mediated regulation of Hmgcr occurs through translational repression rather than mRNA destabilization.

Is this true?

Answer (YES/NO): YES